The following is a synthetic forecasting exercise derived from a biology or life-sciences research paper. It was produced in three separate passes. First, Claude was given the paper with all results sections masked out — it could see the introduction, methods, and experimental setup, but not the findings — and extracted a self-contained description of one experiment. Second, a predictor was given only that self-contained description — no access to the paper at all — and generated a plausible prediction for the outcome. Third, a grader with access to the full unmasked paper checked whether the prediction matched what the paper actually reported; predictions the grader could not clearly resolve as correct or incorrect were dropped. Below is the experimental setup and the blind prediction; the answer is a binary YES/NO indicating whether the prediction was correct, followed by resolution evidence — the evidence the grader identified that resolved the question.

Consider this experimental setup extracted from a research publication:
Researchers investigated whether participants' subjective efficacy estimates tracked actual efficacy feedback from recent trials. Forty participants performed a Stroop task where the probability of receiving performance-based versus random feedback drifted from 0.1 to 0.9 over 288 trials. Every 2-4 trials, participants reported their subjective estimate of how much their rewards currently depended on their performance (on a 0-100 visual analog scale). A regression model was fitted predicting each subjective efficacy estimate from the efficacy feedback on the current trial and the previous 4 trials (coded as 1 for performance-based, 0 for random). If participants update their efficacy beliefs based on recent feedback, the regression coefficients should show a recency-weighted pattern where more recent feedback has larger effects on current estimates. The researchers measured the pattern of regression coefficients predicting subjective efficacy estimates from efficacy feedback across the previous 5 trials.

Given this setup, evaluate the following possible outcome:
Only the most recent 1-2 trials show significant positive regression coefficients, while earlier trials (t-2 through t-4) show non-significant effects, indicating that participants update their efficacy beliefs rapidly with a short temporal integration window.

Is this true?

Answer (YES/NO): NO